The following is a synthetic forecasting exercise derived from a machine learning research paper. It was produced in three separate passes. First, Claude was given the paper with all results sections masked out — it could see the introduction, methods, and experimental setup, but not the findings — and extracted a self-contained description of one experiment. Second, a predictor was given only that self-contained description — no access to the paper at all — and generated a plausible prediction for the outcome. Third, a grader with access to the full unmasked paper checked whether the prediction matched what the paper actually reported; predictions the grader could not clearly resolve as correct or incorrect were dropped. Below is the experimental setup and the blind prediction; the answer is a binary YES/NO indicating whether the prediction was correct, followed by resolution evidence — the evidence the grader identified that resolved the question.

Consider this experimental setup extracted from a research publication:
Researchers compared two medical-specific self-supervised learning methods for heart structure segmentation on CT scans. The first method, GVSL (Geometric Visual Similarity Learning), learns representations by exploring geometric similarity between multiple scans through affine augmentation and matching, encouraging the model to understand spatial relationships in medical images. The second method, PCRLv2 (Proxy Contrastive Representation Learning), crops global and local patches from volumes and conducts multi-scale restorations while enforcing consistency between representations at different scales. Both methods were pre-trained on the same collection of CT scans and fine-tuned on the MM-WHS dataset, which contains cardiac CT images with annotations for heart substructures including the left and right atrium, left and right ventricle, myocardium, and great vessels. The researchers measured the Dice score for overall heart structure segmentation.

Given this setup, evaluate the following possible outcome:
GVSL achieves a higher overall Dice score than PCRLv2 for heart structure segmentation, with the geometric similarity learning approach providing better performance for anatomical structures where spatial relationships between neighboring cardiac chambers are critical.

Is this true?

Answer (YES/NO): YES